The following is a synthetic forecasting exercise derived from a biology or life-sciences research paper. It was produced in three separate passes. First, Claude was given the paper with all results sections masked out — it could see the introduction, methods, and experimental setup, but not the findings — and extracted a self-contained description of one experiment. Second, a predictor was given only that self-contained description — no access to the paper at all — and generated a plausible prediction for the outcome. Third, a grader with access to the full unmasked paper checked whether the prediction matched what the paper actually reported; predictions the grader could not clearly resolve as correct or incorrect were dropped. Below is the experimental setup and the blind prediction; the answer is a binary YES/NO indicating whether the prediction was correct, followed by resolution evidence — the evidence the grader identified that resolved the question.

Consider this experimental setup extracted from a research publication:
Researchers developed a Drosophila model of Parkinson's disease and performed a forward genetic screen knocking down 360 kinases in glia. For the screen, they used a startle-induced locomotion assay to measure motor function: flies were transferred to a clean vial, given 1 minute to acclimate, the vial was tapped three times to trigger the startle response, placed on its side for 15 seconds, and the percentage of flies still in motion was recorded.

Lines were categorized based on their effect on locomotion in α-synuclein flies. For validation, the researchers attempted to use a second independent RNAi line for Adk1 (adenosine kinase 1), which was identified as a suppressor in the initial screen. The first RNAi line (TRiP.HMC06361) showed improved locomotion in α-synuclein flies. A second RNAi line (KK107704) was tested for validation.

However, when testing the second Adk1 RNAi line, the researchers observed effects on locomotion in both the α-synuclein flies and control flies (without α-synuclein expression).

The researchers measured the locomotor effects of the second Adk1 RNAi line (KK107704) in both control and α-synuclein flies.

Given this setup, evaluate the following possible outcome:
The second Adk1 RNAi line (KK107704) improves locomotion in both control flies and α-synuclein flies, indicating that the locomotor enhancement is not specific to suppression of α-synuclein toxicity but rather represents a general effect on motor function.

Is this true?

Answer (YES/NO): NO